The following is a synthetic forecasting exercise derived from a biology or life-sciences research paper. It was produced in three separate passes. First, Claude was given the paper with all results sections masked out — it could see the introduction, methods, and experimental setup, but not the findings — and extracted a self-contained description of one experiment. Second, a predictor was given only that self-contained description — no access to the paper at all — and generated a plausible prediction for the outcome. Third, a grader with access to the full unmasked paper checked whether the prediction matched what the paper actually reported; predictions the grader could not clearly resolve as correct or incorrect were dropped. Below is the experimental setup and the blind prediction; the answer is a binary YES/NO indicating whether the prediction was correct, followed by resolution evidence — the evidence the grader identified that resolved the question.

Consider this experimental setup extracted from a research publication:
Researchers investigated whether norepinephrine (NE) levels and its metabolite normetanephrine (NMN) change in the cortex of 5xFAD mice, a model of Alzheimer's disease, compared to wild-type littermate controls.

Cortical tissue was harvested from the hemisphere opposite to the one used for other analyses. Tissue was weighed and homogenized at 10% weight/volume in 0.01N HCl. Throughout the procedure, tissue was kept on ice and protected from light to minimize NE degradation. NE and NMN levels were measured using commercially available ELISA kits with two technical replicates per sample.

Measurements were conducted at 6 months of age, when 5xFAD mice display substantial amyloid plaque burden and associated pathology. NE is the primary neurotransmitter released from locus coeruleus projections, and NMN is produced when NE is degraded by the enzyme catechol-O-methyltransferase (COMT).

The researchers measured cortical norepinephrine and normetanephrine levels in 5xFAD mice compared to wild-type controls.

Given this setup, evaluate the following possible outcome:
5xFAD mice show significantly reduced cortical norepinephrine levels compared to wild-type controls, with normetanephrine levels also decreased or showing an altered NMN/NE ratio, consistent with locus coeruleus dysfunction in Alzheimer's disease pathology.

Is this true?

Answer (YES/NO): NO